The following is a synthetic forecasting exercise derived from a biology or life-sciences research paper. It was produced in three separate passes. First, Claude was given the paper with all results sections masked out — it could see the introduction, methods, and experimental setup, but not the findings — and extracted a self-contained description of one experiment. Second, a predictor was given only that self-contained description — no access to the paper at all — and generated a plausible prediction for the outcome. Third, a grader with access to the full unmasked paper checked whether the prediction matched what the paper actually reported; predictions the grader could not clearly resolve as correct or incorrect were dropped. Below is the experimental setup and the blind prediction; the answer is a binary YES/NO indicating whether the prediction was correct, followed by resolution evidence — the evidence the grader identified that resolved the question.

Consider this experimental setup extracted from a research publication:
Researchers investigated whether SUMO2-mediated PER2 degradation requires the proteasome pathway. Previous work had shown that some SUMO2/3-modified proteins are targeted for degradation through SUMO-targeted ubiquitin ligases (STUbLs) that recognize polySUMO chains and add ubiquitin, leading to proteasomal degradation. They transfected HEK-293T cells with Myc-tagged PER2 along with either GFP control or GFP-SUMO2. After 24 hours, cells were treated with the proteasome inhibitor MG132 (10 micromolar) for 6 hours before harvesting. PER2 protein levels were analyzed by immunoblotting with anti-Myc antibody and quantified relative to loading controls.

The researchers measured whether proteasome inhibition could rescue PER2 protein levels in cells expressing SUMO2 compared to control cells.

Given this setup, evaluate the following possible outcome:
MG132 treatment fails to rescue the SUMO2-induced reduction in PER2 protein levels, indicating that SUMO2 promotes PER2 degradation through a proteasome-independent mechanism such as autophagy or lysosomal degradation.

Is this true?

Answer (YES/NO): NO